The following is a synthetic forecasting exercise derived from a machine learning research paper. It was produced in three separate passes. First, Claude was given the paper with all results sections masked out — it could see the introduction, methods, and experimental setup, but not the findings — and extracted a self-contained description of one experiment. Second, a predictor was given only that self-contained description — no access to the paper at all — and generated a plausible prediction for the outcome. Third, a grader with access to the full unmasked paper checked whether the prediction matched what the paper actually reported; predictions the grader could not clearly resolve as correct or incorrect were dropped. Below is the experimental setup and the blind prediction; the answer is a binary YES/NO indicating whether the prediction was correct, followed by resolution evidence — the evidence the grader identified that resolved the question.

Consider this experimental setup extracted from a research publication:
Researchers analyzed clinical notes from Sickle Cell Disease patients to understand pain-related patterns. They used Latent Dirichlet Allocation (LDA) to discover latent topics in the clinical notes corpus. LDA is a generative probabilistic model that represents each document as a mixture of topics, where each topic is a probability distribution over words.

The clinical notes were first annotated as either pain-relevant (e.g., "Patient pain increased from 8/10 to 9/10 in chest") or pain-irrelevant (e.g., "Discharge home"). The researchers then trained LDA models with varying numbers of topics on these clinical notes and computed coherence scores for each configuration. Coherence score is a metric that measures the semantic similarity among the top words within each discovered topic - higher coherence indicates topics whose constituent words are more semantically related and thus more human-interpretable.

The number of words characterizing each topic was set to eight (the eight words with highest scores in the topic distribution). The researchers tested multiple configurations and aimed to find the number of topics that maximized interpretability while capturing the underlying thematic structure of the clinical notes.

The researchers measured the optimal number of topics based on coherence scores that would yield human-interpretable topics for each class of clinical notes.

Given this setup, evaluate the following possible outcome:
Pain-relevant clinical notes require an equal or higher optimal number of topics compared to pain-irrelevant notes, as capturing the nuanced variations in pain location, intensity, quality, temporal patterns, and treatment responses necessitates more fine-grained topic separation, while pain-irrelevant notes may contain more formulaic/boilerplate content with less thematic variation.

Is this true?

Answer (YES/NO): YES